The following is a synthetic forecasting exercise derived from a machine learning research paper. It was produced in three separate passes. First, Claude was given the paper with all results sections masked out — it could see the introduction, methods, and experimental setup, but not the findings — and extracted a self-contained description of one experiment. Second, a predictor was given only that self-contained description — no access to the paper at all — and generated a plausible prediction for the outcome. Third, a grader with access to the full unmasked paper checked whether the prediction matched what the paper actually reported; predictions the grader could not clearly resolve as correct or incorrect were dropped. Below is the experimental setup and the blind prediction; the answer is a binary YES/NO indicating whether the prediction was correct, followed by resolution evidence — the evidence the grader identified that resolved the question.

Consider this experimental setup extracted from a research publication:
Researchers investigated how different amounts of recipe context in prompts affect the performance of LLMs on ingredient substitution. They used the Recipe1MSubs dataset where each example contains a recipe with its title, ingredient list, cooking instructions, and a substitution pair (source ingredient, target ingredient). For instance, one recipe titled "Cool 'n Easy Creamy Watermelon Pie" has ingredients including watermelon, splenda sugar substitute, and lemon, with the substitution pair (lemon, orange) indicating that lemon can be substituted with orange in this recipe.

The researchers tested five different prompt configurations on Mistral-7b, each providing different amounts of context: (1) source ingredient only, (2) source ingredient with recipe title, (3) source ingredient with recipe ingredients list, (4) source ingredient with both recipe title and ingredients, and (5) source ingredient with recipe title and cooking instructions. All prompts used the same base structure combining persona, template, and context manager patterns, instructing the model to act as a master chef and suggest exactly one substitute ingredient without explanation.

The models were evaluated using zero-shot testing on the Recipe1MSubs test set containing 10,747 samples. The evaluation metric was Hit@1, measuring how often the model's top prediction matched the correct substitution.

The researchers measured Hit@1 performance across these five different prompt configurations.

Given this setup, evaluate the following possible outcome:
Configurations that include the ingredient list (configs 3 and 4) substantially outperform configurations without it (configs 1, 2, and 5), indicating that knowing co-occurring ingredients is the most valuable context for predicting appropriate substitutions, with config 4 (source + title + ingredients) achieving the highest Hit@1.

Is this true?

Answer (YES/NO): NO